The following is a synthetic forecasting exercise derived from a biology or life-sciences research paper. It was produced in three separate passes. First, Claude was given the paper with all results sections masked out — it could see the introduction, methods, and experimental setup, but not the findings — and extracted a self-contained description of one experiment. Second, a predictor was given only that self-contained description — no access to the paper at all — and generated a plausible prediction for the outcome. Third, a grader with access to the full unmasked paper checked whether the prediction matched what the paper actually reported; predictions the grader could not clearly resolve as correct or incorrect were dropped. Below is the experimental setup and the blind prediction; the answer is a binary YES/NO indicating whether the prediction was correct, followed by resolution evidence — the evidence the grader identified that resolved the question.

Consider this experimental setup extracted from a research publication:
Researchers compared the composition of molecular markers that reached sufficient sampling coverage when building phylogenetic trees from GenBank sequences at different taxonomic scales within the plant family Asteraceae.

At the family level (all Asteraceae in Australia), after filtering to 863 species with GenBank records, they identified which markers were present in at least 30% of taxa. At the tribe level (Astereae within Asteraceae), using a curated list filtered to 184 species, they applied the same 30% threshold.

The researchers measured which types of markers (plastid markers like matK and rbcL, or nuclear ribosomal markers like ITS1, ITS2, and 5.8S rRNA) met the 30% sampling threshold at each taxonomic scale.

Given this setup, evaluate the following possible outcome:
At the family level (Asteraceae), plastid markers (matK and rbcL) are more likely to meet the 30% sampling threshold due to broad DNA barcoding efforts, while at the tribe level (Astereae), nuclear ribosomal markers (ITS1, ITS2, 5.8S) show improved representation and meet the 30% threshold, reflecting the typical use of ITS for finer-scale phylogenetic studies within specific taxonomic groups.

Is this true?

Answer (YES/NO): NO